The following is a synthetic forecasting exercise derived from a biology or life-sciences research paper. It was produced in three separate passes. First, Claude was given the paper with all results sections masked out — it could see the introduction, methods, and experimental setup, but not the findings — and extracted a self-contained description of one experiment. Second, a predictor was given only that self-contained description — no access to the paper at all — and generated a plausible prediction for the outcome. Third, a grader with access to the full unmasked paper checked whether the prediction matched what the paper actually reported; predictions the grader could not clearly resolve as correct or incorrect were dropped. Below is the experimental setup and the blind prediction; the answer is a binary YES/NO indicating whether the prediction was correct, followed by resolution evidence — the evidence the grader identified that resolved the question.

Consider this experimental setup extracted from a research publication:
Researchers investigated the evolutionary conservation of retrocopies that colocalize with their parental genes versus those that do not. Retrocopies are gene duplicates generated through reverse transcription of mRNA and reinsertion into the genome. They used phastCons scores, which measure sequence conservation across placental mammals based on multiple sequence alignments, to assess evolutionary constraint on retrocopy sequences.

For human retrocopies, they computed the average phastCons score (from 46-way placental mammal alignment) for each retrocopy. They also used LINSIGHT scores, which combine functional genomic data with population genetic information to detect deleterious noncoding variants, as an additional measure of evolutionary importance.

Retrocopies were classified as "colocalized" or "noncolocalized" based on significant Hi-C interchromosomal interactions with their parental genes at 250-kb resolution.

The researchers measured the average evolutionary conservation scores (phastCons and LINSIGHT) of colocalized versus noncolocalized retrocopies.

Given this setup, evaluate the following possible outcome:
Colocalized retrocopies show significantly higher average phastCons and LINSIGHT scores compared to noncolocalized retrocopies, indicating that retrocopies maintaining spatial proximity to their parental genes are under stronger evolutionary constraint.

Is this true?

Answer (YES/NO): YES